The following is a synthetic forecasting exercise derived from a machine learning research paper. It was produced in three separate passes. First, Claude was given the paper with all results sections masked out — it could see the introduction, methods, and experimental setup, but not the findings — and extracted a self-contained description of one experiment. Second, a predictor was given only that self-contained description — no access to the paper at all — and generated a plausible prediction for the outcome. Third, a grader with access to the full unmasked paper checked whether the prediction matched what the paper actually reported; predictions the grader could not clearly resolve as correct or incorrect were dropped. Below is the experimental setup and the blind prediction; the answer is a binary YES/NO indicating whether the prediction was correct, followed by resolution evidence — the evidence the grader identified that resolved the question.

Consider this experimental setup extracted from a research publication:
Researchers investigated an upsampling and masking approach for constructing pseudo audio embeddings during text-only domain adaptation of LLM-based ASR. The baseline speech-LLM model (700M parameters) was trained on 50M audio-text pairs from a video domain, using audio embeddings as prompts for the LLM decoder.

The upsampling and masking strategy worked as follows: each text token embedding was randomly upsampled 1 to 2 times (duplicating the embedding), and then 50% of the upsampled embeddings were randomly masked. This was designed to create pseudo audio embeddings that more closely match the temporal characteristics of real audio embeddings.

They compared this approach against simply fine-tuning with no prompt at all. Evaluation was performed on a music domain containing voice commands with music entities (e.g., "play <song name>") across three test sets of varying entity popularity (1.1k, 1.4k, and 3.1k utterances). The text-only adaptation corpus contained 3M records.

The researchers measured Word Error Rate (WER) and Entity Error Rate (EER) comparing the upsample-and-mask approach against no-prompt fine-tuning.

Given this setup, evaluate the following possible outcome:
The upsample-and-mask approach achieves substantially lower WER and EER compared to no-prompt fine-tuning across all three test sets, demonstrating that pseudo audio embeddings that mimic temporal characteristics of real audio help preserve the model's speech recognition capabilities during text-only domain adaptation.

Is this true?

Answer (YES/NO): NO